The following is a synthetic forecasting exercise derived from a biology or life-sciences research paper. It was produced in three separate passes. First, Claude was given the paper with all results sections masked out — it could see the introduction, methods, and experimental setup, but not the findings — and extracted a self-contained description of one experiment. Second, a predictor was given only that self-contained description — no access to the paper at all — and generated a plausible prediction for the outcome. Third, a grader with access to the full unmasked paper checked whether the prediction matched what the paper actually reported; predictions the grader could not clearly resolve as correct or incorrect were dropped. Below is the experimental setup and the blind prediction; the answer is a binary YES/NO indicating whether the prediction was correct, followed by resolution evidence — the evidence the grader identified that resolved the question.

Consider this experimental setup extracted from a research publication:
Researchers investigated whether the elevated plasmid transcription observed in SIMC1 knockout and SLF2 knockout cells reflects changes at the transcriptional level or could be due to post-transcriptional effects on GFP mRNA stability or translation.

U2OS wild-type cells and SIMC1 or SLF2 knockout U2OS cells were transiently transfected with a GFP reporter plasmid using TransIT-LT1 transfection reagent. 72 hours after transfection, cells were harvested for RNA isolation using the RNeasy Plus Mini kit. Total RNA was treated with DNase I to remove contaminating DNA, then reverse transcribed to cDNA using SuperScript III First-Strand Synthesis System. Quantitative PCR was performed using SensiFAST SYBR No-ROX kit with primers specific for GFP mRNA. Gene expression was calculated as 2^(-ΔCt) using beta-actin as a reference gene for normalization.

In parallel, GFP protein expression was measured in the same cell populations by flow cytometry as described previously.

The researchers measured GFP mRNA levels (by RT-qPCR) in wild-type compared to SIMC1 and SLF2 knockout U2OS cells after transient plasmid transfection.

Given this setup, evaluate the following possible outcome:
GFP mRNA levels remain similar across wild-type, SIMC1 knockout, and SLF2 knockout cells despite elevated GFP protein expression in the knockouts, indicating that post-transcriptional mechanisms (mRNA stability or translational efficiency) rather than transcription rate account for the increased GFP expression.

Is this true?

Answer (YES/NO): NO